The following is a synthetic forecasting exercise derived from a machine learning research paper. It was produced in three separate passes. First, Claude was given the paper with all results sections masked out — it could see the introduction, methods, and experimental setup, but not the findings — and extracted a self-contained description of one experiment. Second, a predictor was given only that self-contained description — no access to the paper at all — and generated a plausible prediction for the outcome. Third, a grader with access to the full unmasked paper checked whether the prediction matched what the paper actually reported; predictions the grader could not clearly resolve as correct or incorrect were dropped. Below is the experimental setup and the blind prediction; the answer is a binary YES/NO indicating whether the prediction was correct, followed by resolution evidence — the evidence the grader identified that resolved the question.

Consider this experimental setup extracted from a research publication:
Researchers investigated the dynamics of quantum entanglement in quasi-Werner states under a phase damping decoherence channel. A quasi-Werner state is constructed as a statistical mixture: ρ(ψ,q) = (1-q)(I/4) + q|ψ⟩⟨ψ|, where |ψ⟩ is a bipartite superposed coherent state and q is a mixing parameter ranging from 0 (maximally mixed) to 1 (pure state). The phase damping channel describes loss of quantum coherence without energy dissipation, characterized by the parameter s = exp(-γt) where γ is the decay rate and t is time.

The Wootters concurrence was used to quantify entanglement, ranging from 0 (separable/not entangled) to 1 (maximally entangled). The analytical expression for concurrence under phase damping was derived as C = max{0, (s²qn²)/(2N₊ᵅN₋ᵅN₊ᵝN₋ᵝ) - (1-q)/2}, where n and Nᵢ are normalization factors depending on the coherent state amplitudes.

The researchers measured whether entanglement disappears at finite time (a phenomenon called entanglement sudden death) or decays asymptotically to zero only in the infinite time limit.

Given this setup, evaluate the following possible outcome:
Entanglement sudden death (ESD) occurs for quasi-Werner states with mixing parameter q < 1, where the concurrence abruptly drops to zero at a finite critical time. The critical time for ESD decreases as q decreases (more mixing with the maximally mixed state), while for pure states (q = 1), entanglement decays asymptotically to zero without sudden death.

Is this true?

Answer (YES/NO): YES